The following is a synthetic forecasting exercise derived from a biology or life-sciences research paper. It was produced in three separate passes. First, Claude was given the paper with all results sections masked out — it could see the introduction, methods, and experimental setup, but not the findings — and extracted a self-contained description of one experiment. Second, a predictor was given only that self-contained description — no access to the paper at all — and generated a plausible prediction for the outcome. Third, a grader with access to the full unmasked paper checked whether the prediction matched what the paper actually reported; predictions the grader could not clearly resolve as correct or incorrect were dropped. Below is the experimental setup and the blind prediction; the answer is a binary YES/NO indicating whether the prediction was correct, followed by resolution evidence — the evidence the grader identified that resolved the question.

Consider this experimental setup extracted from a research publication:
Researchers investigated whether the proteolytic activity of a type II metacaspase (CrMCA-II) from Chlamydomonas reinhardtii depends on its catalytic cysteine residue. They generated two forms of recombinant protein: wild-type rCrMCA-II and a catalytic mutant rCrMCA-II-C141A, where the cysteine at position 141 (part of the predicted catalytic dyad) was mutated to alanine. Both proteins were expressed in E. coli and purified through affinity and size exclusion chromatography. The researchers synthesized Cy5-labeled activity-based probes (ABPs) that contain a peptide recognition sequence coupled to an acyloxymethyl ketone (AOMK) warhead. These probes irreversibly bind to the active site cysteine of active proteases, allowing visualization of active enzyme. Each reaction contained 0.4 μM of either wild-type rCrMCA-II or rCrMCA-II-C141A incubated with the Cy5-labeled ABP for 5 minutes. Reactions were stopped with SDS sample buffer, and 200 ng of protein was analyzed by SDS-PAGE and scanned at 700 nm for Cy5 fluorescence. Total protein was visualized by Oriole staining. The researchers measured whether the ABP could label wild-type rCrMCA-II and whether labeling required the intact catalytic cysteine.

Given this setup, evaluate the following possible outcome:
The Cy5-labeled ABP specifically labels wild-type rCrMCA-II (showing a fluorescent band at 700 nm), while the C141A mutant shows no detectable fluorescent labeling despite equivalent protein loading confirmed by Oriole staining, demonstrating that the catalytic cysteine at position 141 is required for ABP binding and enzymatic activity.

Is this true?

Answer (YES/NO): YES